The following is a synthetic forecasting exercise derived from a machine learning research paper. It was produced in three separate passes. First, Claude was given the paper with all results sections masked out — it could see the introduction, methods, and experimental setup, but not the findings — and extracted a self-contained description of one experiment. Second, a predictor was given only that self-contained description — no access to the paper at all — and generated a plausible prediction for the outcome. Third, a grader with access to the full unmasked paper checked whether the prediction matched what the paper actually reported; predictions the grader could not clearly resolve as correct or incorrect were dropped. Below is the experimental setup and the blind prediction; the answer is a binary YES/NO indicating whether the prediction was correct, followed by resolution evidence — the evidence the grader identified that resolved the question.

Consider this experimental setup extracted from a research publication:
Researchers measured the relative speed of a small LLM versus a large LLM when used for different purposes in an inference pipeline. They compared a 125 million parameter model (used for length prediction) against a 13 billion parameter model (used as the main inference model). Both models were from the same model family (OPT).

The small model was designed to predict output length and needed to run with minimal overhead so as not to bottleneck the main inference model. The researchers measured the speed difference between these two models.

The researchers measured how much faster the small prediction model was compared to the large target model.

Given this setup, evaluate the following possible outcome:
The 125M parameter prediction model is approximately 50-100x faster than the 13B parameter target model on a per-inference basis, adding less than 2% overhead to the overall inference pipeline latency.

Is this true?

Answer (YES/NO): NO